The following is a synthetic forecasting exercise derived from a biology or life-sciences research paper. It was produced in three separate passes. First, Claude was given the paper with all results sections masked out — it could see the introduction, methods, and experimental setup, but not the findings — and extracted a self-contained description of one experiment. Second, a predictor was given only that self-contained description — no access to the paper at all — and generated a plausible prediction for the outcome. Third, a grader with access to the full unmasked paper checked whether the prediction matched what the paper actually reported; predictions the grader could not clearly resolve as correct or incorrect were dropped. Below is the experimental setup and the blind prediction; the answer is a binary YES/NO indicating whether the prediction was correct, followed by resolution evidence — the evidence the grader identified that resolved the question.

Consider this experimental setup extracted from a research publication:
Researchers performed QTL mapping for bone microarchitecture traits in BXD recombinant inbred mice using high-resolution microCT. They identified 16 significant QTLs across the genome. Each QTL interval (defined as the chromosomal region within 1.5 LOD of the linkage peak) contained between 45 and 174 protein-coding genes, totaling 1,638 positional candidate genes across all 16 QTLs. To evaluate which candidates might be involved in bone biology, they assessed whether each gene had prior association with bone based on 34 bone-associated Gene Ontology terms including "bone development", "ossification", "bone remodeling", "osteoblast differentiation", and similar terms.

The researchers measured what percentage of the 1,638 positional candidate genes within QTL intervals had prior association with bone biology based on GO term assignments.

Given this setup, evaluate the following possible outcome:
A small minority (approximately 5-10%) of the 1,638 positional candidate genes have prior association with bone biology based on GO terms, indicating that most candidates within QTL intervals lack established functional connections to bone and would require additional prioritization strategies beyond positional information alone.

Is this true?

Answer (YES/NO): NO